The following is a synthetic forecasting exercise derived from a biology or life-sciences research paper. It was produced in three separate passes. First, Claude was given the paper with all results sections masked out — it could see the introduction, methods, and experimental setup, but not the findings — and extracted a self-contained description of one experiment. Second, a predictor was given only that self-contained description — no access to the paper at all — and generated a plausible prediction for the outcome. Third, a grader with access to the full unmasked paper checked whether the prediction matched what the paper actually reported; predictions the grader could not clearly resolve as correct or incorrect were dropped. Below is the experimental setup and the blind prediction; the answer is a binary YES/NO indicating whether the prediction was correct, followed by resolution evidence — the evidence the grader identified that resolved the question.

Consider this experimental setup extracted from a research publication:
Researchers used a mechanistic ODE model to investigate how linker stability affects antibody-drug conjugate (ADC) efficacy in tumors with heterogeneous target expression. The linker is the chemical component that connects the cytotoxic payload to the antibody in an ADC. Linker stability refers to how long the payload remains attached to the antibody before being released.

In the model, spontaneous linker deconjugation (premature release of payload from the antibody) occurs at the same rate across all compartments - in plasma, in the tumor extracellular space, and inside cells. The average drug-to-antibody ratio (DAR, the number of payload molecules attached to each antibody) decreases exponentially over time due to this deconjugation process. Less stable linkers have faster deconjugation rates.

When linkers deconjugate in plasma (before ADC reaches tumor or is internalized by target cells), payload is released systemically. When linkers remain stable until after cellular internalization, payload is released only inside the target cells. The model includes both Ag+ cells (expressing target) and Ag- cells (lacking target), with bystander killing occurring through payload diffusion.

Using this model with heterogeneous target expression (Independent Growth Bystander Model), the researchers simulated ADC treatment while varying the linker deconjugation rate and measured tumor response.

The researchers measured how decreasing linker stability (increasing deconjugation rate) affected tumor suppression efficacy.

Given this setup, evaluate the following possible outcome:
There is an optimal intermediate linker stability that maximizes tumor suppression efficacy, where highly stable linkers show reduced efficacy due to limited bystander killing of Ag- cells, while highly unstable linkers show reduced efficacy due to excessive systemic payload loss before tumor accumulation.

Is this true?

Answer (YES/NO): YES